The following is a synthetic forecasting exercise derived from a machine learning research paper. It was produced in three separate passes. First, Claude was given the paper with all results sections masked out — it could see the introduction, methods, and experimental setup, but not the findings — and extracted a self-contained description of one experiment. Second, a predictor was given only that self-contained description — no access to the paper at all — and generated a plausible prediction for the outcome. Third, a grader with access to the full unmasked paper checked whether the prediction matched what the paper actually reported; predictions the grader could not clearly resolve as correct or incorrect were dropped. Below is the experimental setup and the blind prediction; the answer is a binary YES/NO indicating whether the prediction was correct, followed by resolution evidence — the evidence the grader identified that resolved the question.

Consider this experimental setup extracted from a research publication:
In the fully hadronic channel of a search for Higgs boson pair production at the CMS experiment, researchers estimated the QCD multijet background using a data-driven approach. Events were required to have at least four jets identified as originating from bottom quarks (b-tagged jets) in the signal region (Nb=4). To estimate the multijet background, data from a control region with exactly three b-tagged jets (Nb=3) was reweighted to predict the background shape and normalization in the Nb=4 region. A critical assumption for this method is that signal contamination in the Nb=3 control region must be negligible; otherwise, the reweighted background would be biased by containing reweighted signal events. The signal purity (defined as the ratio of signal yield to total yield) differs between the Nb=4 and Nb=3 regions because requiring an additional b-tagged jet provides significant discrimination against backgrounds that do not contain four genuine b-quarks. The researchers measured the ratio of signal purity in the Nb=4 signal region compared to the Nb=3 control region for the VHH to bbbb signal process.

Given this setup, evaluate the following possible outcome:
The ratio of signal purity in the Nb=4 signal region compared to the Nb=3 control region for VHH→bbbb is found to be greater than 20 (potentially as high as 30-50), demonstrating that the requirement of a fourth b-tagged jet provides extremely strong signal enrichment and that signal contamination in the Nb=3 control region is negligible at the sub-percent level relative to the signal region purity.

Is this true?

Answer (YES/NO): NO